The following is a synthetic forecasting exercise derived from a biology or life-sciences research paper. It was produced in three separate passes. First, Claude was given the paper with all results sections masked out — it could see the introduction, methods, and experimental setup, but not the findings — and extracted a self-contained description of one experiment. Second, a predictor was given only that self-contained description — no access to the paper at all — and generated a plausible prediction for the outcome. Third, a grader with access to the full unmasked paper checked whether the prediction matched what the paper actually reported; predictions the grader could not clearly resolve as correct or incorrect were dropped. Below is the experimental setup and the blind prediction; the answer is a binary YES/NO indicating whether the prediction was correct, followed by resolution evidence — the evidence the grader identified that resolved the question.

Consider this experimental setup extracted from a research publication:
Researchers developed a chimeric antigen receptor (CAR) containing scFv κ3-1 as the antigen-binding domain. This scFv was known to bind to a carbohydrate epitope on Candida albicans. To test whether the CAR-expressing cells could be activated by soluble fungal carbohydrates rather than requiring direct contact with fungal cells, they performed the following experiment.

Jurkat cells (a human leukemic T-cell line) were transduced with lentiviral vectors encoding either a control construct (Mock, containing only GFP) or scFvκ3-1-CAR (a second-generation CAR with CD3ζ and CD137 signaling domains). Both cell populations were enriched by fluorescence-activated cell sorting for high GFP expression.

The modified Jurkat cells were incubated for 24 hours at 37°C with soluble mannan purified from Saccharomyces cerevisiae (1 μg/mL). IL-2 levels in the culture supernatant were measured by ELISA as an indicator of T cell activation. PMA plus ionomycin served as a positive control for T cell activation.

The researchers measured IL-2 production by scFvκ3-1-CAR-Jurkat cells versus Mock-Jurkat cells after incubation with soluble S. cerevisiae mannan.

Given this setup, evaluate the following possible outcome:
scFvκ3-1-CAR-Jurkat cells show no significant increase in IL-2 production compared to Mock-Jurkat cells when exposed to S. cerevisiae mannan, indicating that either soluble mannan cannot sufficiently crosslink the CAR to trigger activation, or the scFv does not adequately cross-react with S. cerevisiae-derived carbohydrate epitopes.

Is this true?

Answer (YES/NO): YES